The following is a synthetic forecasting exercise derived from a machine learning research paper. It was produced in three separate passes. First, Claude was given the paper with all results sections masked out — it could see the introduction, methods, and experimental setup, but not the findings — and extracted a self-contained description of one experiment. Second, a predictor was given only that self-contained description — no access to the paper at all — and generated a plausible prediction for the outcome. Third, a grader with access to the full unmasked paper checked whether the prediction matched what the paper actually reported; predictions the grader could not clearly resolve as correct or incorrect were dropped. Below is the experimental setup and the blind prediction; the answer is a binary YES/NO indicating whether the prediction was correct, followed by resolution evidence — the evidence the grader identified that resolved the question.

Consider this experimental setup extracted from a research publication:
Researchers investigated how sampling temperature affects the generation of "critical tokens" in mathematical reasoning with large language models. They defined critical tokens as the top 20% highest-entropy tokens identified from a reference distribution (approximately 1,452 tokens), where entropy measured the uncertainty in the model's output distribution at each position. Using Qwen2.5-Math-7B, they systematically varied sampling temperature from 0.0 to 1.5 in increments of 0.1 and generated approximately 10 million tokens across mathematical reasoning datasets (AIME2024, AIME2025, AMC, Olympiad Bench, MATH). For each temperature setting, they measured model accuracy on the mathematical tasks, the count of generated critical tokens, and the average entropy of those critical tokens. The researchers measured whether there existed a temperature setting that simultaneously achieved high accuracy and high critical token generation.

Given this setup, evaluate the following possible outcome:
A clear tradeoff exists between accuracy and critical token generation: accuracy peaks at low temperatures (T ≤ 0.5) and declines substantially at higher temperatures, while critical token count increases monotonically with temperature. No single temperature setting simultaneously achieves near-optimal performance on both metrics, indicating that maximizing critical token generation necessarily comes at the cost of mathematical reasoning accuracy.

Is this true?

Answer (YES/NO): YES